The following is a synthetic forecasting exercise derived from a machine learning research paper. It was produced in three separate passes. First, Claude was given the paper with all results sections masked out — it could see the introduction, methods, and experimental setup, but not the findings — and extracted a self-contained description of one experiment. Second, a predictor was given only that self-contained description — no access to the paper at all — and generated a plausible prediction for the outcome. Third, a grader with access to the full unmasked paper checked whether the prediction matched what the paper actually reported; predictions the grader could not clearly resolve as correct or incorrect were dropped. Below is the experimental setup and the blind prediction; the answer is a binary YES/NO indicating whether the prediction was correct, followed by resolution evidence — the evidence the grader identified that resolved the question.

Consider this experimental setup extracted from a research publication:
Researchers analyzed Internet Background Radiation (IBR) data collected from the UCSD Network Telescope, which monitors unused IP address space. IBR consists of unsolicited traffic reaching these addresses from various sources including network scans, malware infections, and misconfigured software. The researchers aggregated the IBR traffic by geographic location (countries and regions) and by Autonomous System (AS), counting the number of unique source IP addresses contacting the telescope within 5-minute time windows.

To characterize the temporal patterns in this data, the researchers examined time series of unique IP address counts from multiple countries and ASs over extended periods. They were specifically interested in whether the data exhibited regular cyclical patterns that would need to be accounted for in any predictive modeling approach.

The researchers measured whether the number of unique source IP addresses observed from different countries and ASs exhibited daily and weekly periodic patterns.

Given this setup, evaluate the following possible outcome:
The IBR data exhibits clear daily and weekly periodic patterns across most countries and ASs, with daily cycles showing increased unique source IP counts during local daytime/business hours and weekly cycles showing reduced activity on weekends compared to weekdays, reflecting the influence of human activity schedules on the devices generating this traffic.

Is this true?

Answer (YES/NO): YES